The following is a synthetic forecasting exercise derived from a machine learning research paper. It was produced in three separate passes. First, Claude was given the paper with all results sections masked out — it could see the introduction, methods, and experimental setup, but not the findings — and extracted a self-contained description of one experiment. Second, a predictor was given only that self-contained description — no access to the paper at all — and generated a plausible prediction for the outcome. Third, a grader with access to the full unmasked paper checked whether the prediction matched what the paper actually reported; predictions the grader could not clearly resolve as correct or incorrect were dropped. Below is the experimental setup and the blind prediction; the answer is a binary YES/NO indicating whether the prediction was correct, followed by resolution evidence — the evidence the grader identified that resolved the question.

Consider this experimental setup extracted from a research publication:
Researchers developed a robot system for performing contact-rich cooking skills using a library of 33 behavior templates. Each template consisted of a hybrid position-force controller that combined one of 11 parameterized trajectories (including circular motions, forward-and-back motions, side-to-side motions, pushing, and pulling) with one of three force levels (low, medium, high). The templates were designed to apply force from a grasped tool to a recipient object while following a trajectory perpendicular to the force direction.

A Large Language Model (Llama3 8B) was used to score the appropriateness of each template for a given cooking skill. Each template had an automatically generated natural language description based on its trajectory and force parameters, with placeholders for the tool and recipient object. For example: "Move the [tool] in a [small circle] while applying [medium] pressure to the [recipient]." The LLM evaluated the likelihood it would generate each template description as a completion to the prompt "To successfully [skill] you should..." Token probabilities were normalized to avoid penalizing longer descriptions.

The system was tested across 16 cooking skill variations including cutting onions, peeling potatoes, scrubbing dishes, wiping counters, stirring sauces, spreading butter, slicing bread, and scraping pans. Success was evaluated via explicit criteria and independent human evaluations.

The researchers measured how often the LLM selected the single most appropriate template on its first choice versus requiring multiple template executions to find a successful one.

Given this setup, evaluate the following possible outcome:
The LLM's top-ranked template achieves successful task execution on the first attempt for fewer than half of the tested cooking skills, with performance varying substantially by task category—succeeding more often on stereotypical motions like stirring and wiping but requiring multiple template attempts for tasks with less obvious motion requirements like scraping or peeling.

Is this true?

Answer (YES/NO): NO